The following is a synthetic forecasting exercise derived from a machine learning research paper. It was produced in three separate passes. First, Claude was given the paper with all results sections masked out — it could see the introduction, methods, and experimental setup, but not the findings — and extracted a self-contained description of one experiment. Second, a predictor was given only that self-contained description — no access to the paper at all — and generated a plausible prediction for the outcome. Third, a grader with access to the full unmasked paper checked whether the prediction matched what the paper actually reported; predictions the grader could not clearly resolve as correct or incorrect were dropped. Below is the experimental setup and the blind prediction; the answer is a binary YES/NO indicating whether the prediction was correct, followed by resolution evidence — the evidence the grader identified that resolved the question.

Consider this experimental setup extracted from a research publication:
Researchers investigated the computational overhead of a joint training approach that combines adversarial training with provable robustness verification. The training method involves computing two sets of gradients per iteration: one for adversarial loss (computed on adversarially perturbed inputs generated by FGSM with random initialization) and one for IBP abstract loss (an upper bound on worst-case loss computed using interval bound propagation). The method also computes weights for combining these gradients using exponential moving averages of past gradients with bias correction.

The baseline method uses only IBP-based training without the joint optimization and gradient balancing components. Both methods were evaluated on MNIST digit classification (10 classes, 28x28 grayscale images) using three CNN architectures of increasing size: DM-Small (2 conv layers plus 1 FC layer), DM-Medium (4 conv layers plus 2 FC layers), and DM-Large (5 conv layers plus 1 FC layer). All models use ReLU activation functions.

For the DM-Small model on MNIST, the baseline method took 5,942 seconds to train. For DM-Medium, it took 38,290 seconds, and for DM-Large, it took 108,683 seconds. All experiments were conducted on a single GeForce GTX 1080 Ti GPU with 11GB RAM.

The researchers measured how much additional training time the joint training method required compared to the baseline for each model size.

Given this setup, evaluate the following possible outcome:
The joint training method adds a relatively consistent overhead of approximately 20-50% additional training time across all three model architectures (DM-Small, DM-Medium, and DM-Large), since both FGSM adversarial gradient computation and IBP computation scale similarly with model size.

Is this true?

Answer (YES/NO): NO